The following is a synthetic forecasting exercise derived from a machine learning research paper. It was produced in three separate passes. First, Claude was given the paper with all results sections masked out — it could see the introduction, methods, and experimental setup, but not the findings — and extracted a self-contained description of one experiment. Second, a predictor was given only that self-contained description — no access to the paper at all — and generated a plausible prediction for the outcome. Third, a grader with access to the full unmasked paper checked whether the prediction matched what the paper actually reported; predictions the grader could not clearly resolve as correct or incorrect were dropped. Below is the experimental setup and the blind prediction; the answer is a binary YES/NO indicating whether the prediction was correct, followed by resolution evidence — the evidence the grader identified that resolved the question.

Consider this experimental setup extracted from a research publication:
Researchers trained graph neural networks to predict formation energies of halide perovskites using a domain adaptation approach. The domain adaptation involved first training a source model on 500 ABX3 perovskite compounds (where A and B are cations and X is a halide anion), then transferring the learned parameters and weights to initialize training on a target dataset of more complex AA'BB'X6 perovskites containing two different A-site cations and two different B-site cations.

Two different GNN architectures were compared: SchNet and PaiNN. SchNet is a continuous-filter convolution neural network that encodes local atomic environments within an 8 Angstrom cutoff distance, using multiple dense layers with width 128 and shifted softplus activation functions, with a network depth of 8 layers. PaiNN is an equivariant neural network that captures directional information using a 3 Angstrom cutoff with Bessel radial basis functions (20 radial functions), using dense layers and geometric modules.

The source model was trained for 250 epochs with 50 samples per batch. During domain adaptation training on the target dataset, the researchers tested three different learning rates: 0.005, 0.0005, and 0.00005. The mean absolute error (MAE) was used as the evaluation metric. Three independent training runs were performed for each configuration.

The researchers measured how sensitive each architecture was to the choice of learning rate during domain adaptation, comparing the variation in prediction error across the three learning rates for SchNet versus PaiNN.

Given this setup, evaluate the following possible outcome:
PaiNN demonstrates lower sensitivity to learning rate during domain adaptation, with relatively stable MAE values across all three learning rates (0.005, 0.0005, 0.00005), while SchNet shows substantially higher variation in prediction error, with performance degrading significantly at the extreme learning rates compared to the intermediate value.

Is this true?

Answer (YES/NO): NO